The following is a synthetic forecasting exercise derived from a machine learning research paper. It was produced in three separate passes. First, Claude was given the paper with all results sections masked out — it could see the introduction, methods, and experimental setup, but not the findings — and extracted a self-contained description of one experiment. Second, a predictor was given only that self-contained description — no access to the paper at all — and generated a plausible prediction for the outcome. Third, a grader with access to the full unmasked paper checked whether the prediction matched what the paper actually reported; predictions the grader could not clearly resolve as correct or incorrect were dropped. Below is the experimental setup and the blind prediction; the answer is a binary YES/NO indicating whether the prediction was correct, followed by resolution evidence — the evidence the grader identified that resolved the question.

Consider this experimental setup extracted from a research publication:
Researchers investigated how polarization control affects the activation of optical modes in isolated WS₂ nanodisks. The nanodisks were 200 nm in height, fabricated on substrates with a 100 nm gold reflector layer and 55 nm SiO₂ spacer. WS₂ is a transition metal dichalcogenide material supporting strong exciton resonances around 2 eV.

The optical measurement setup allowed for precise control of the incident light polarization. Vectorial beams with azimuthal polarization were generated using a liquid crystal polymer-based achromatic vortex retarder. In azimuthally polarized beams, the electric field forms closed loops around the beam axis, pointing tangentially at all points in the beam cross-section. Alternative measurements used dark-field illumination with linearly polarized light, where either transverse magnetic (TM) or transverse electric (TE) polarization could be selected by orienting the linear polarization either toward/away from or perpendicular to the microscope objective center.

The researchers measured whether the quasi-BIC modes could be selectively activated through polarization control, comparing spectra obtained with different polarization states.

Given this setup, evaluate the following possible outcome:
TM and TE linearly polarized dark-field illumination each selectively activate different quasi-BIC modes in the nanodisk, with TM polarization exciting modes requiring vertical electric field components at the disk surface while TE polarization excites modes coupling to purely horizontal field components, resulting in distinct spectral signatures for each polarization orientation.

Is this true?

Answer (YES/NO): NO